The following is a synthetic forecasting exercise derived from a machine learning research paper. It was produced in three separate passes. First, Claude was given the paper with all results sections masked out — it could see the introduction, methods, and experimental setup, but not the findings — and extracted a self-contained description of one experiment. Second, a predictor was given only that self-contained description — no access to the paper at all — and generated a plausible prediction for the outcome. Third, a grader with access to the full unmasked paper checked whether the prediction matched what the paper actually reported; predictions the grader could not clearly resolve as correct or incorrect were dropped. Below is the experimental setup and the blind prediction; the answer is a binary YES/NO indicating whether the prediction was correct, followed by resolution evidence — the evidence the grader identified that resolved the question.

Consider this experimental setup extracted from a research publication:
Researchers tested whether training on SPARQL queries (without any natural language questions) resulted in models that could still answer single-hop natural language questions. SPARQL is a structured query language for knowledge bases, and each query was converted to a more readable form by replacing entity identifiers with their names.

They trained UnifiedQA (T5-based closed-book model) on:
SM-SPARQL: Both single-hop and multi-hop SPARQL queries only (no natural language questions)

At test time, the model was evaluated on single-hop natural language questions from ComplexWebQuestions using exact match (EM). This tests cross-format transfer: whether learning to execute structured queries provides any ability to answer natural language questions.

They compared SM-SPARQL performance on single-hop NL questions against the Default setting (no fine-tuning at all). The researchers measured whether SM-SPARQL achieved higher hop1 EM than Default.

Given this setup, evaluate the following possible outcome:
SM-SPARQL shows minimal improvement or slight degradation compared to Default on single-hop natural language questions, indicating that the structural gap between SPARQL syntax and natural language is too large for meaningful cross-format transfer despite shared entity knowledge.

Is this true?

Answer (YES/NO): NO